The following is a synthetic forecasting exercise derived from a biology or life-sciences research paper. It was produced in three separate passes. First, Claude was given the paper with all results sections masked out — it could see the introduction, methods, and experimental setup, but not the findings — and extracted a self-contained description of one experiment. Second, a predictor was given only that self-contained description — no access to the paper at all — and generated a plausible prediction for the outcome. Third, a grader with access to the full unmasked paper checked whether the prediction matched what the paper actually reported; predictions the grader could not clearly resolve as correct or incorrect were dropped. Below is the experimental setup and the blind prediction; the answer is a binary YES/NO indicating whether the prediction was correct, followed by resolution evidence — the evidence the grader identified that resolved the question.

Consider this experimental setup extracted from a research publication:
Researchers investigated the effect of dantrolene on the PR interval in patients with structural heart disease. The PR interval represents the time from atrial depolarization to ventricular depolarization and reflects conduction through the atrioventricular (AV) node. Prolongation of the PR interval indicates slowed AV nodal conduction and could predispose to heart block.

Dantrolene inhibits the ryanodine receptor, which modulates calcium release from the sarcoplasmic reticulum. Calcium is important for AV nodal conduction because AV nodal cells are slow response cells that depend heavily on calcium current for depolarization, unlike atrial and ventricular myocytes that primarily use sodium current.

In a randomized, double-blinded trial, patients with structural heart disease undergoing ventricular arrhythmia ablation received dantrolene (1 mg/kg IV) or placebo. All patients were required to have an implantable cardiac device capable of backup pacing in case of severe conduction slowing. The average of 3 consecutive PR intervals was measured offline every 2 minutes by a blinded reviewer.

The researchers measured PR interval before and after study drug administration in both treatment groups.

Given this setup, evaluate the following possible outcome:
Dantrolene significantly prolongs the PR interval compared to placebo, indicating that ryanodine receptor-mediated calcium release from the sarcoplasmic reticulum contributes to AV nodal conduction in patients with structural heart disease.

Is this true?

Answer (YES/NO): NO